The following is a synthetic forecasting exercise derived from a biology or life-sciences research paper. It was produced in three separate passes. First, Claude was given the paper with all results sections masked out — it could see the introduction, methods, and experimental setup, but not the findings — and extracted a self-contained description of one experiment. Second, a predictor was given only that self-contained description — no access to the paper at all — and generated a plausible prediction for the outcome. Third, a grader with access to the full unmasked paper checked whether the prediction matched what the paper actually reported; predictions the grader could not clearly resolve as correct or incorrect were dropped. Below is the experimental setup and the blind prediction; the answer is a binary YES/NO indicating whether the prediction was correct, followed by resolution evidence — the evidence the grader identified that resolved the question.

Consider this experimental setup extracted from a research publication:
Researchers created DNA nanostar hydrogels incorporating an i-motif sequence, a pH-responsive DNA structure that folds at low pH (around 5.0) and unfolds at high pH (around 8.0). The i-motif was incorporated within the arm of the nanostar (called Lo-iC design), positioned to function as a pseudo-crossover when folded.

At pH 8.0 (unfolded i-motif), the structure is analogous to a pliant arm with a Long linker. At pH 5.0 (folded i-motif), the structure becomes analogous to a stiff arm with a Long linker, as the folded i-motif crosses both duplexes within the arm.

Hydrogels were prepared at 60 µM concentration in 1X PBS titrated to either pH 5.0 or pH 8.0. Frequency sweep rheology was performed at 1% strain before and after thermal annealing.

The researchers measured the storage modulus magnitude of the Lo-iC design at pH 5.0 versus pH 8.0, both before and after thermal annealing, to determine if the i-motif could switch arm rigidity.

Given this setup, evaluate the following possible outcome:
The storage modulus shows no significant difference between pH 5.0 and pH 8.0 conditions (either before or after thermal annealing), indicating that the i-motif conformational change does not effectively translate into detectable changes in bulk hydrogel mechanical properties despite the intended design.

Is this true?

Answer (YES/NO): NO